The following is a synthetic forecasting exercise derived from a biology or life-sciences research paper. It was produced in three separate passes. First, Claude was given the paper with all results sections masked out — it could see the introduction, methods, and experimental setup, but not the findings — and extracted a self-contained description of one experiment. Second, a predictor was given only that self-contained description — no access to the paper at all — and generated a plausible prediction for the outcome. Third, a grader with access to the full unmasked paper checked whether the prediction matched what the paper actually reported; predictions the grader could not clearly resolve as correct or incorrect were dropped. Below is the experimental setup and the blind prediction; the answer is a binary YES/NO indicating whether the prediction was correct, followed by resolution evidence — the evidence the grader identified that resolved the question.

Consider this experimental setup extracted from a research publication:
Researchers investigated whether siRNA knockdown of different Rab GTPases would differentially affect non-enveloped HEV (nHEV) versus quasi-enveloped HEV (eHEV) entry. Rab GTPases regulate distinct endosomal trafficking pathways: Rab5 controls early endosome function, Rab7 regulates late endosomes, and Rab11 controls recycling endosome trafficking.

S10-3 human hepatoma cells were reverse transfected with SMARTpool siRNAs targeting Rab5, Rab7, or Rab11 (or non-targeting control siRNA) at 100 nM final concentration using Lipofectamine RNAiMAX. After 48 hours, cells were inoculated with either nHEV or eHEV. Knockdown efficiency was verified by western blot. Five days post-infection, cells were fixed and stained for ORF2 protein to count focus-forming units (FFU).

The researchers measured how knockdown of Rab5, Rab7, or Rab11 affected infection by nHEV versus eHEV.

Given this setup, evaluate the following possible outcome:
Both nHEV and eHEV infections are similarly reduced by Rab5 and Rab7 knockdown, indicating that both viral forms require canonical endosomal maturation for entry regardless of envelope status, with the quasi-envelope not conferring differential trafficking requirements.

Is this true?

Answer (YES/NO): NO